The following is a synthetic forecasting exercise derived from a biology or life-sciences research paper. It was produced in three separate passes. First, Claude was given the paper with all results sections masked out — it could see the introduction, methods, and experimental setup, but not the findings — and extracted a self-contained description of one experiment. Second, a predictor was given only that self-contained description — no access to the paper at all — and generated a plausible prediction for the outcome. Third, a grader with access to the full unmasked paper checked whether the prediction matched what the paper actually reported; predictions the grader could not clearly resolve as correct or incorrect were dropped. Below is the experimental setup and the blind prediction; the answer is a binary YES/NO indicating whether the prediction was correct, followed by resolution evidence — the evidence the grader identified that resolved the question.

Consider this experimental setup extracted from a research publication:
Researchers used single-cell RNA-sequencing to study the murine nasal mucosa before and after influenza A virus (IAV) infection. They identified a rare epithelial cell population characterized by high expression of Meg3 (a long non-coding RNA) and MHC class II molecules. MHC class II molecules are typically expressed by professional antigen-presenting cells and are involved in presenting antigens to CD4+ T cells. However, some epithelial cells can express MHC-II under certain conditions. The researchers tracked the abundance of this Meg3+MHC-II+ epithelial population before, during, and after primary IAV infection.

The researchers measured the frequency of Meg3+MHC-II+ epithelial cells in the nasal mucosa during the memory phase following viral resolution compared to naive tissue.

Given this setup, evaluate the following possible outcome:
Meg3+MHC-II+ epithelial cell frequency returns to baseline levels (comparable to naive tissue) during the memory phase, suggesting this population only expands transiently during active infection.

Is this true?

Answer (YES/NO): NO